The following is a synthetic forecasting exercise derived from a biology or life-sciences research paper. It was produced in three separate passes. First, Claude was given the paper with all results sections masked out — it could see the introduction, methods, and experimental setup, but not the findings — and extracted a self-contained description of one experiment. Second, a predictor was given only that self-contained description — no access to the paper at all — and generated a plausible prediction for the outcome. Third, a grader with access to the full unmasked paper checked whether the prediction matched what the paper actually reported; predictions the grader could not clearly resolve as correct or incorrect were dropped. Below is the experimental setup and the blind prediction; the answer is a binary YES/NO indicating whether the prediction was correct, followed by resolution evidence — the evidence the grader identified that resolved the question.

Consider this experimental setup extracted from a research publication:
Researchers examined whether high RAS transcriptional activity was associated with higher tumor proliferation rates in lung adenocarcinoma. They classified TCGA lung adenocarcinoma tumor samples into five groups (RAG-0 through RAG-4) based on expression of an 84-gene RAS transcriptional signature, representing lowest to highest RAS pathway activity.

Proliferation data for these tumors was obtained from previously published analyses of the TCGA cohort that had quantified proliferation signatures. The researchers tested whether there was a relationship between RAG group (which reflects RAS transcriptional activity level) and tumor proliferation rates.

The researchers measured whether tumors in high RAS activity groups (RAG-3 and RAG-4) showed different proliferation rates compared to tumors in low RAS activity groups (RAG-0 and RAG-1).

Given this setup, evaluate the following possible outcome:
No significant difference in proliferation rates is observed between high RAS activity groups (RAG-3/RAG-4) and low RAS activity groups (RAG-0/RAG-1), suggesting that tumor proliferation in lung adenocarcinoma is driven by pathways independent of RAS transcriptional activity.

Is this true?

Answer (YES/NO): YES